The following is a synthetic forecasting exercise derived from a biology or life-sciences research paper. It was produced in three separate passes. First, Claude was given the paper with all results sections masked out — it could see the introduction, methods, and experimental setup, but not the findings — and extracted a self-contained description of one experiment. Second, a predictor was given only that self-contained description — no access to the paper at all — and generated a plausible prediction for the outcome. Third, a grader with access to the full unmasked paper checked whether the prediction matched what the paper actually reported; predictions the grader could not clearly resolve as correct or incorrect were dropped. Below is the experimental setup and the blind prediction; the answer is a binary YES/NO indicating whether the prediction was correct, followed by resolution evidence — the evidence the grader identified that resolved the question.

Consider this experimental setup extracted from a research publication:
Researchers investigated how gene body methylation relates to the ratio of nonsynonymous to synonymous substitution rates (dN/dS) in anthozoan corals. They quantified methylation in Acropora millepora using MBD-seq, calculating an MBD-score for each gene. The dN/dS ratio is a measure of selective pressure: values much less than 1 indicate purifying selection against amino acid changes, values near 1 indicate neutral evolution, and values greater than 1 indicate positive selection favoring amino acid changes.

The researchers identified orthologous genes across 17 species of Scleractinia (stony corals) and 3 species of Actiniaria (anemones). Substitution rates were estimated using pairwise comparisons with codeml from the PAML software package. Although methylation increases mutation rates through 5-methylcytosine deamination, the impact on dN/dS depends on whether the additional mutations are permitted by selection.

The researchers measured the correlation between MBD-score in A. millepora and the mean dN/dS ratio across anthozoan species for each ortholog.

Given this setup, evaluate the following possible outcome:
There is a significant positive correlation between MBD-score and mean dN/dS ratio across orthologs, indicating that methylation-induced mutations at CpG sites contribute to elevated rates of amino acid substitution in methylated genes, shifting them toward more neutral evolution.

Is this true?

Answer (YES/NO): NO